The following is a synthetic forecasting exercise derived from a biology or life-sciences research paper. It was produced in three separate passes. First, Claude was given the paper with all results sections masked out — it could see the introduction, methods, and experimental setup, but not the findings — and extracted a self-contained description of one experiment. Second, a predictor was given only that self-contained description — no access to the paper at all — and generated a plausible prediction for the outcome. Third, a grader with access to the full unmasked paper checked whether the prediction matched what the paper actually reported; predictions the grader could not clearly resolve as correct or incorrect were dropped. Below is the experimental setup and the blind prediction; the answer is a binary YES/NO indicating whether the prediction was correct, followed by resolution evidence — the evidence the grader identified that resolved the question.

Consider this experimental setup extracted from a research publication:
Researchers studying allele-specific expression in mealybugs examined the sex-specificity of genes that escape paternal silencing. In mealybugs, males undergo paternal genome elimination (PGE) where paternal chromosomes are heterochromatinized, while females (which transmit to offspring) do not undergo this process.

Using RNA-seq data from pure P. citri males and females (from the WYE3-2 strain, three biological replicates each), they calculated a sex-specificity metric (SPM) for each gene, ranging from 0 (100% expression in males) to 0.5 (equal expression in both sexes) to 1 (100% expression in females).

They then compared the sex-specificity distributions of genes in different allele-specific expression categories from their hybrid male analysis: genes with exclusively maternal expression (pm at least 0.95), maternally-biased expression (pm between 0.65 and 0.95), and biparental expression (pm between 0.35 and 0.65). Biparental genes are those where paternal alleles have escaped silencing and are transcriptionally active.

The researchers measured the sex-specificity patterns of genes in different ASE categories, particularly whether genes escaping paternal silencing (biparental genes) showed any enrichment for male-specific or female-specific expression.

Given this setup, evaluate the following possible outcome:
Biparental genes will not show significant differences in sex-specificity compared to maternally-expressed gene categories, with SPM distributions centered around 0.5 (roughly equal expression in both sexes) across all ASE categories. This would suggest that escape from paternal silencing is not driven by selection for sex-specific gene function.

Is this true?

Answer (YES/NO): NO